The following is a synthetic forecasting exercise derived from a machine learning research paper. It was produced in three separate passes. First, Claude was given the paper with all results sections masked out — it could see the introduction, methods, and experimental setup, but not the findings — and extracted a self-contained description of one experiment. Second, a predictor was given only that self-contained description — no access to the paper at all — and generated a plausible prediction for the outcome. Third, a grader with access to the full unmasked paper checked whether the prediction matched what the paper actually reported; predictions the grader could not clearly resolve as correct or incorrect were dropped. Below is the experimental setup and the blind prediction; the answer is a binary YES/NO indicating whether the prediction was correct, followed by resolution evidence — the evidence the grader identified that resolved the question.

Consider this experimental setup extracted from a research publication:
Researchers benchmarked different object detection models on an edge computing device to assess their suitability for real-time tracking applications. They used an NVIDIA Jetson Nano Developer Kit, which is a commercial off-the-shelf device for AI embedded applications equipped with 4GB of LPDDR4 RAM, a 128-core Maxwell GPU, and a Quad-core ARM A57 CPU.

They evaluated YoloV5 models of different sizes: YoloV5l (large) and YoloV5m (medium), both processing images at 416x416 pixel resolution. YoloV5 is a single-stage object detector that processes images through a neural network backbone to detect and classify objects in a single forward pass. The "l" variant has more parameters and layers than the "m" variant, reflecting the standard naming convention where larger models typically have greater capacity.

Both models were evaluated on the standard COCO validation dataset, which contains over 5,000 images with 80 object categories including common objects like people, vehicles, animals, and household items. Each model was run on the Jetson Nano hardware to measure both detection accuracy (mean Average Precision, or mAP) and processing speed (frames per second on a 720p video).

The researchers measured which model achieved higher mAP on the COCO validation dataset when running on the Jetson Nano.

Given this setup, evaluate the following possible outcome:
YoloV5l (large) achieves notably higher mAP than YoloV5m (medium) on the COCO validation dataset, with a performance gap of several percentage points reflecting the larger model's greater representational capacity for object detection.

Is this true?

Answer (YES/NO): NO